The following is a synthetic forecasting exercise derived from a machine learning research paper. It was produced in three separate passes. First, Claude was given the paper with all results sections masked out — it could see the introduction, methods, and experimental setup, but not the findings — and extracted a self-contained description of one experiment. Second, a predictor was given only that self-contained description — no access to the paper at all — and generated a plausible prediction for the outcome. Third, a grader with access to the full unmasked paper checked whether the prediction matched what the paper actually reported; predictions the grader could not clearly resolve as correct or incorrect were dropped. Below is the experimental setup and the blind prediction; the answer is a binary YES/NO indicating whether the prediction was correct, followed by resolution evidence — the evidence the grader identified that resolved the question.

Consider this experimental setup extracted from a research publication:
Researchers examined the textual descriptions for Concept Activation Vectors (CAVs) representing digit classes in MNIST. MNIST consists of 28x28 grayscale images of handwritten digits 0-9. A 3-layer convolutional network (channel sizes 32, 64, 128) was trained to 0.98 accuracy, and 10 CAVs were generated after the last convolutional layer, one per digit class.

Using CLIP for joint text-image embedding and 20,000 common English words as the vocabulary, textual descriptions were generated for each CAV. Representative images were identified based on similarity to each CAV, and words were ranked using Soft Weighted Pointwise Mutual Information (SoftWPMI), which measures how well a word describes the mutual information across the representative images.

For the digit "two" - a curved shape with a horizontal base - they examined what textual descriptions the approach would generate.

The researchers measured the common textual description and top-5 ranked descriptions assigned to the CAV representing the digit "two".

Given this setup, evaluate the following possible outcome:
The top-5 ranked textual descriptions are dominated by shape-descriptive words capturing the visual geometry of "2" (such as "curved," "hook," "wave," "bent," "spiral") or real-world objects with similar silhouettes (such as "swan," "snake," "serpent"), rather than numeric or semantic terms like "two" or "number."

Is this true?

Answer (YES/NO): NO